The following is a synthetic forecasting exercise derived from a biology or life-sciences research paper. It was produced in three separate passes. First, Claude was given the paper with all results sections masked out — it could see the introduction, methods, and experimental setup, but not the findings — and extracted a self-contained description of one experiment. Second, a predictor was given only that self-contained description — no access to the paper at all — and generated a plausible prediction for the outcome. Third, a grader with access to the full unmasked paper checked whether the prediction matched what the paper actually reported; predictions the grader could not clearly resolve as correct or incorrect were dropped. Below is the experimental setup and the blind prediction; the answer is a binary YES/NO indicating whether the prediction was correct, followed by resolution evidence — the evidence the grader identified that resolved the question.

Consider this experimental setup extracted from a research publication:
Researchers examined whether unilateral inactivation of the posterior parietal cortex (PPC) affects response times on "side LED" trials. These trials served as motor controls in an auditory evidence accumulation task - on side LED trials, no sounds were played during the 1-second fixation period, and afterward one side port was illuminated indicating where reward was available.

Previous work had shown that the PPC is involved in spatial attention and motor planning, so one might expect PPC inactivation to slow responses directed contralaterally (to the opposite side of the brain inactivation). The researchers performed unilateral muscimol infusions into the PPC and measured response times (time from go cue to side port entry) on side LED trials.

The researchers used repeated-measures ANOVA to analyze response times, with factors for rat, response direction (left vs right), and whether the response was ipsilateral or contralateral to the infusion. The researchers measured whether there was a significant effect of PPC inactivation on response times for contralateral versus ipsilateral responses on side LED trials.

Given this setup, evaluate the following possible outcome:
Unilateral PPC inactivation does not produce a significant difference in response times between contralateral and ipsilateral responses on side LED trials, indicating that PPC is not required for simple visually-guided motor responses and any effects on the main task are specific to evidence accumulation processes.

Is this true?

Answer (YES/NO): YES